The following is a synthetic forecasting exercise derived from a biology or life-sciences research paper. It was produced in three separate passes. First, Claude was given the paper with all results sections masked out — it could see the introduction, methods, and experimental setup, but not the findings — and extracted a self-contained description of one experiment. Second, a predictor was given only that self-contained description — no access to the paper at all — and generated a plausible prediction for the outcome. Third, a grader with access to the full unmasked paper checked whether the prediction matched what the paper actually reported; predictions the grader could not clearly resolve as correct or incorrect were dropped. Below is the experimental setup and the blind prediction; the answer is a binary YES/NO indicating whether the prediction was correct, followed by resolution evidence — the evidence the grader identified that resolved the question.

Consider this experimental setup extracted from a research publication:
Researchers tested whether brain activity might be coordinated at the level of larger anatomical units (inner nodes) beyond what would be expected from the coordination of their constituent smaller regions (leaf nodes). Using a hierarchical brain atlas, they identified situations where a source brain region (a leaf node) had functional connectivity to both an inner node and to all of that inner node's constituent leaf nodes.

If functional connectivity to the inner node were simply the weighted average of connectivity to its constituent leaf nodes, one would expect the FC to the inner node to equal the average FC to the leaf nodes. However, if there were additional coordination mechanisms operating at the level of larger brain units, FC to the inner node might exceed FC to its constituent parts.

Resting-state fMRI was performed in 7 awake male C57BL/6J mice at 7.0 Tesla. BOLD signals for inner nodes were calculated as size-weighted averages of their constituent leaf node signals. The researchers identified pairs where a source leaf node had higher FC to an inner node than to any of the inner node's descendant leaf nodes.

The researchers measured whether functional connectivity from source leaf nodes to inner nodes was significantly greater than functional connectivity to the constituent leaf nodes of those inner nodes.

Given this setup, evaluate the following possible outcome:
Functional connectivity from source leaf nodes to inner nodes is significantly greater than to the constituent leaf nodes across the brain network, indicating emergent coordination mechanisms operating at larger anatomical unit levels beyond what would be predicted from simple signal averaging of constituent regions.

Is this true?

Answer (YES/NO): NO